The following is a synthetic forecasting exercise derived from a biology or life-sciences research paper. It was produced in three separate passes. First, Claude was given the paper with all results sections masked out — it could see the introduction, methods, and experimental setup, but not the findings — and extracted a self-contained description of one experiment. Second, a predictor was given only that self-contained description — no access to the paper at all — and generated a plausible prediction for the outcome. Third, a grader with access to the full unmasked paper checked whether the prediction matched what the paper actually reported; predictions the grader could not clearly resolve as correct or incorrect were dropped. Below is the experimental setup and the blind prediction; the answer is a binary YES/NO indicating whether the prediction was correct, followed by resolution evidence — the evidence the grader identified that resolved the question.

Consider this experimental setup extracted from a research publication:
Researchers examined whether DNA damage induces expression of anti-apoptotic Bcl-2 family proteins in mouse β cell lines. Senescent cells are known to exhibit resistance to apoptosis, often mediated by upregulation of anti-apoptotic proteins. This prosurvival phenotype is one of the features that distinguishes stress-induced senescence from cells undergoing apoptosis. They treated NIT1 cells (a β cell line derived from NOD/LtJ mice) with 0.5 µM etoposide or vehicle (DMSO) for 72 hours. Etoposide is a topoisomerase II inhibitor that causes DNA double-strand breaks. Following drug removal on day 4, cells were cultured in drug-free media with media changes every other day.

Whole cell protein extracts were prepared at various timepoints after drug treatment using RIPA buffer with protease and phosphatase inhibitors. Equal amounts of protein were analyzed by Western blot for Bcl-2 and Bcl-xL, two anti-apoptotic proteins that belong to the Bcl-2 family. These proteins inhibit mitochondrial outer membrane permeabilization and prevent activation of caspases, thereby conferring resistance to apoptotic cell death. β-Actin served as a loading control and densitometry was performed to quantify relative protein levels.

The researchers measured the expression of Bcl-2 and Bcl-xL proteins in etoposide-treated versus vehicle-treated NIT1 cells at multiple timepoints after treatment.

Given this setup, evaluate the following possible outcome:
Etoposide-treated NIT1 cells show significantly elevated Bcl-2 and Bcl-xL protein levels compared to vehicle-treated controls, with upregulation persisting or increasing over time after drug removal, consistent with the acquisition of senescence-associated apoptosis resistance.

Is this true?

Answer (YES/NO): NO